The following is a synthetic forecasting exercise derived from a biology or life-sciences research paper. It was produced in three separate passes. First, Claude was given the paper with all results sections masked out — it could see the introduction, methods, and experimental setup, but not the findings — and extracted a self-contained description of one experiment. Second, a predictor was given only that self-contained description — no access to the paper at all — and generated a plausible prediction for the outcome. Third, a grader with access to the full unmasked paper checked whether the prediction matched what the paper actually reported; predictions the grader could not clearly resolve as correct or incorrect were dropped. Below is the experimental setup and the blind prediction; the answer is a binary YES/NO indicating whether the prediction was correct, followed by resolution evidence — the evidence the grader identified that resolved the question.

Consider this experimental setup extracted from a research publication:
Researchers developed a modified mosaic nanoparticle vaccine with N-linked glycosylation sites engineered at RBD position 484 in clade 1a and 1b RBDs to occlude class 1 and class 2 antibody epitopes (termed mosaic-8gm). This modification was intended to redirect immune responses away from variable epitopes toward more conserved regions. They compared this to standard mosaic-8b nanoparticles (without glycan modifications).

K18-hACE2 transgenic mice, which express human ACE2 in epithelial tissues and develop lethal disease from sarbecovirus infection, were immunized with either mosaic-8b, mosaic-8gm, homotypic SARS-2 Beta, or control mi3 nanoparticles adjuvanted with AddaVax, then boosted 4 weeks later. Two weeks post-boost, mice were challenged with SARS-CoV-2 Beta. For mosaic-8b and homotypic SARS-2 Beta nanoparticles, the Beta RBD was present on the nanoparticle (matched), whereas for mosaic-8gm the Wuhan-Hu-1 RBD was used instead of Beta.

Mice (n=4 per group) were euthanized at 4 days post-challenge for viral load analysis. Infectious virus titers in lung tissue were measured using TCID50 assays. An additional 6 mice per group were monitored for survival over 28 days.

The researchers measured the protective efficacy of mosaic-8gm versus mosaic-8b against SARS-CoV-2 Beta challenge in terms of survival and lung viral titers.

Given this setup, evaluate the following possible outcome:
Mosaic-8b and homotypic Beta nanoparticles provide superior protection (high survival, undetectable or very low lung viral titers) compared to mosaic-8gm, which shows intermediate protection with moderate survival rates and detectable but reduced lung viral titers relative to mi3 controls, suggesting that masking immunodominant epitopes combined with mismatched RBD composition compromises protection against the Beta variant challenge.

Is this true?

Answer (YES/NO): NO